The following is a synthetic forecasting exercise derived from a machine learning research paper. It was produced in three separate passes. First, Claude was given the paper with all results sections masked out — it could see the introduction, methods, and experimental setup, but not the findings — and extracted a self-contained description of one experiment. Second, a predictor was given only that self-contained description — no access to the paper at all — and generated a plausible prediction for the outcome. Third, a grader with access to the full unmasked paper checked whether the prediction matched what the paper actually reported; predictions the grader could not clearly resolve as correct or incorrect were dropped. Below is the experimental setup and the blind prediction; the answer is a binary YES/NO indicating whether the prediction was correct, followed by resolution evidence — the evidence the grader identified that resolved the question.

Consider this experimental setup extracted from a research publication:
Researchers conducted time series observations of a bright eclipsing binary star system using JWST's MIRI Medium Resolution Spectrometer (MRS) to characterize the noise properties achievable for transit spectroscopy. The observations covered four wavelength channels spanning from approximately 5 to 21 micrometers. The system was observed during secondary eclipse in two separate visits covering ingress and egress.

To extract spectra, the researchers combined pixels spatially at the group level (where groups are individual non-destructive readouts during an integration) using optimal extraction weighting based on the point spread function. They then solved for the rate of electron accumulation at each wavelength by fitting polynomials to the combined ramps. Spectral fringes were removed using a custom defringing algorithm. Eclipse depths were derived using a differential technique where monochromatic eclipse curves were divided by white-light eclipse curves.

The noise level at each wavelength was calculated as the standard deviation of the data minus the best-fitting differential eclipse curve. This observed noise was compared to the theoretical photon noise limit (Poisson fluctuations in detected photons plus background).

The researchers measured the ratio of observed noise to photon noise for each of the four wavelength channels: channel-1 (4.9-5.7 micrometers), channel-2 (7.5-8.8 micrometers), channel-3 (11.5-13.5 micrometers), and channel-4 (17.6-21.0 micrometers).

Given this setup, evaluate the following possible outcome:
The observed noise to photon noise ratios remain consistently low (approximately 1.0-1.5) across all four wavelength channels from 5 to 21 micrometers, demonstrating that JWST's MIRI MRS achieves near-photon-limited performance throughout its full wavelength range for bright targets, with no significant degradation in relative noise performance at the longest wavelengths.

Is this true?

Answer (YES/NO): YES